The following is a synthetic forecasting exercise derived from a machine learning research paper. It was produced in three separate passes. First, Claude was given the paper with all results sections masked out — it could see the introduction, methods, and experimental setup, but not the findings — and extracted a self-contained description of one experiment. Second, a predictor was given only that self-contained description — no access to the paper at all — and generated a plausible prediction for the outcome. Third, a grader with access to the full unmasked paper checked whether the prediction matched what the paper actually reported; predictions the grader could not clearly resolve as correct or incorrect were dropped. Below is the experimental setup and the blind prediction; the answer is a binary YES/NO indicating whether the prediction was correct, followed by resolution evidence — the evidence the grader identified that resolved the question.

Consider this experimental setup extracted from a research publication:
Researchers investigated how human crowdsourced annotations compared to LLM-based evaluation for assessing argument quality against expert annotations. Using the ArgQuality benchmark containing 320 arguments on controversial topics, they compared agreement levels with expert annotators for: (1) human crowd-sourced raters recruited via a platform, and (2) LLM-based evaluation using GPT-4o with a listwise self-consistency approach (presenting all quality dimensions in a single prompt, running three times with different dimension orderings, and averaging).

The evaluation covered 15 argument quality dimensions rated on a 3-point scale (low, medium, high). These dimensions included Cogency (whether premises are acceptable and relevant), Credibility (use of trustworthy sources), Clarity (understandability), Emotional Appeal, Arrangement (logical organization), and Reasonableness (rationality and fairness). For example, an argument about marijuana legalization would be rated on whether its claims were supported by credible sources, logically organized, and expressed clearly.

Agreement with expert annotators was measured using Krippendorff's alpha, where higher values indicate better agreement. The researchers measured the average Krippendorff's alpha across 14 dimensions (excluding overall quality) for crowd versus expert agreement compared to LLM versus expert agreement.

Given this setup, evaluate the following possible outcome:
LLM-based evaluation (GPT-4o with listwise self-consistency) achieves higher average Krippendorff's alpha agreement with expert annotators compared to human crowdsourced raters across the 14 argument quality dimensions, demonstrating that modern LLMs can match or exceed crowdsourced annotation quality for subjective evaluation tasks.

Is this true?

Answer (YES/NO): YES